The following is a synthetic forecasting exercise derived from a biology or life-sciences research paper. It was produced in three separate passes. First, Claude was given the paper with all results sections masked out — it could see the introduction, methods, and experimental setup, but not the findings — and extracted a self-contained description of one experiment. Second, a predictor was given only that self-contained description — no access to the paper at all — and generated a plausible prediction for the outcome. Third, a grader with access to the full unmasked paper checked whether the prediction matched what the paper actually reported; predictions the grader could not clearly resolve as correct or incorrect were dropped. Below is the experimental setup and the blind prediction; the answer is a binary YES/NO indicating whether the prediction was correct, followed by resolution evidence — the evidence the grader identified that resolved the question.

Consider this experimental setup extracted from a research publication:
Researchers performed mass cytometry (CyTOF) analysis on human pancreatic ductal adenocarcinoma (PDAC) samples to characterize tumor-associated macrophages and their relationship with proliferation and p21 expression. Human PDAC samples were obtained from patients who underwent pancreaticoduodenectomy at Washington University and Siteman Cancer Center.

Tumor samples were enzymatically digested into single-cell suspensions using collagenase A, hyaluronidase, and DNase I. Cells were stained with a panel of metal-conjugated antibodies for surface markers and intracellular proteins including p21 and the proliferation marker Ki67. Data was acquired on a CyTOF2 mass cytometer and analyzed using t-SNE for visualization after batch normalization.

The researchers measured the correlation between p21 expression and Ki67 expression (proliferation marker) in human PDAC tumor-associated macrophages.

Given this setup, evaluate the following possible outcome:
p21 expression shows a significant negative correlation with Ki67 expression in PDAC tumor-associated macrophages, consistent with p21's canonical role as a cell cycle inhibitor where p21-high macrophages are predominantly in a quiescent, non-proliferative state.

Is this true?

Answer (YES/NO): NO